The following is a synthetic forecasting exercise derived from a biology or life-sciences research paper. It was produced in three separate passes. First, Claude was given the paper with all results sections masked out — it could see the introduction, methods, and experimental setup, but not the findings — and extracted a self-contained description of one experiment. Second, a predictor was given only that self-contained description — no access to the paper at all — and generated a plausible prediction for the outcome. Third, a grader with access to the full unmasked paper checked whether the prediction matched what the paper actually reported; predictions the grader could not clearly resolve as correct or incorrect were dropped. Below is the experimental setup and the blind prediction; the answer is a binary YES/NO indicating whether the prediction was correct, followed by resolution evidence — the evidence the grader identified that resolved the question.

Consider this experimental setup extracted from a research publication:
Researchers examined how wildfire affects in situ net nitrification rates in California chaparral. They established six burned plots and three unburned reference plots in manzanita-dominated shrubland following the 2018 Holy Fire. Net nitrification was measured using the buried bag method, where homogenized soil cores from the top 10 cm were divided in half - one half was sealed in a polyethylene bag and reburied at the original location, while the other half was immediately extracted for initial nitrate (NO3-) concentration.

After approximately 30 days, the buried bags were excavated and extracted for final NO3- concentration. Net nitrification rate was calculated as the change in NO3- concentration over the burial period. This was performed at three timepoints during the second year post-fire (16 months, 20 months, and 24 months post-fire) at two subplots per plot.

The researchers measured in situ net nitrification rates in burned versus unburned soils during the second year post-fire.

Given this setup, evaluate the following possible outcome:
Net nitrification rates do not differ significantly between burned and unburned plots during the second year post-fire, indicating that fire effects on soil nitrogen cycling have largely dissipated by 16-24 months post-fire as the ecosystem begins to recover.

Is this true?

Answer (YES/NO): NO